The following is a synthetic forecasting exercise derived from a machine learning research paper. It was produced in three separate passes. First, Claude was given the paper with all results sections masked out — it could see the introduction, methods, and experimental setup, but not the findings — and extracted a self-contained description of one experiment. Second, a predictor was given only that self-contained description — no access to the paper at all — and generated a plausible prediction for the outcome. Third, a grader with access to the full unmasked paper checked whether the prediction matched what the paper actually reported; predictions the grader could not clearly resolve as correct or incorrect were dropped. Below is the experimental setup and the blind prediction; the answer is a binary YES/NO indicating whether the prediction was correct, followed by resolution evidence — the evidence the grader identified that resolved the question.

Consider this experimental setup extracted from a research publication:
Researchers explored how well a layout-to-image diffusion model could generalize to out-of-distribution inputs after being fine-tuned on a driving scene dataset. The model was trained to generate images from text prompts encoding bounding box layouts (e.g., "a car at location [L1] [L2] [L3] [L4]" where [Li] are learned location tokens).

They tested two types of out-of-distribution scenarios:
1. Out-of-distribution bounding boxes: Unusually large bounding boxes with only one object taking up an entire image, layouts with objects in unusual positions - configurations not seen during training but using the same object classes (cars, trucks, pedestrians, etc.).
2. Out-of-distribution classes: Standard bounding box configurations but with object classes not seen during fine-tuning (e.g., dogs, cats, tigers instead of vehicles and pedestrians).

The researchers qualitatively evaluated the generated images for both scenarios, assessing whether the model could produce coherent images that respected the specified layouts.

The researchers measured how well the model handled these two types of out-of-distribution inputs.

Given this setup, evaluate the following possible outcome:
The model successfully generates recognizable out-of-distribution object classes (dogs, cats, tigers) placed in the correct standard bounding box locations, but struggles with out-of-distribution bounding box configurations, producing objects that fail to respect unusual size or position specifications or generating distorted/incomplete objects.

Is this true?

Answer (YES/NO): NO